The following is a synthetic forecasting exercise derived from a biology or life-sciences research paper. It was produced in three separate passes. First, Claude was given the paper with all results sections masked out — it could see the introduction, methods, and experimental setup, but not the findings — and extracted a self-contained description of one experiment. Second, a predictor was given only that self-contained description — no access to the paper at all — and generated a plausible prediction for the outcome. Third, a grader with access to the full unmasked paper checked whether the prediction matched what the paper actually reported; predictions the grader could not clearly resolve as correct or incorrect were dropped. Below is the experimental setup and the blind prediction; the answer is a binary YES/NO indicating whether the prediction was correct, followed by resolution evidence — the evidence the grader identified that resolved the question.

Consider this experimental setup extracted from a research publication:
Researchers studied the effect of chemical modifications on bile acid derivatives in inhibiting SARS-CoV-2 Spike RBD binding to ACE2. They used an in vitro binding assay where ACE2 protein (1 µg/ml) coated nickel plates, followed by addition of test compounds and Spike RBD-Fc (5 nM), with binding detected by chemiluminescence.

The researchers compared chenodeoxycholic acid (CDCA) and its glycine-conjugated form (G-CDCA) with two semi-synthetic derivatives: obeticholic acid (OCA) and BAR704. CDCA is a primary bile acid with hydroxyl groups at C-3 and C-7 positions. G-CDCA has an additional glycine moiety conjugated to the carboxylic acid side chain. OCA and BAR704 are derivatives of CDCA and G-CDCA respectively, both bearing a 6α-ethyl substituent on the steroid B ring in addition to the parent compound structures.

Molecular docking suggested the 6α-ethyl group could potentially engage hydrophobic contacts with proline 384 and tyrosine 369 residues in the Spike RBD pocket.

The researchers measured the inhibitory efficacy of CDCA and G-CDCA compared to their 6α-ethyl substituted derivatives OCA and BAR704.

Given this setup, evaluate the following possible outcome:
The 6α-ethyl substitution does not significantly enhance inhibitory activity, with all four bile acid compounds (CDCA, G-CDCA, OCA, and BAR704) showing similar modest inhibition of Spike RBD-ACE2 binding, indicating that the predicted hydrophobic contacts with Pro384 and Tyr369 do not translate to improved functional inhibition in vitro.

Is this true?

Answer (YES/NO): NO